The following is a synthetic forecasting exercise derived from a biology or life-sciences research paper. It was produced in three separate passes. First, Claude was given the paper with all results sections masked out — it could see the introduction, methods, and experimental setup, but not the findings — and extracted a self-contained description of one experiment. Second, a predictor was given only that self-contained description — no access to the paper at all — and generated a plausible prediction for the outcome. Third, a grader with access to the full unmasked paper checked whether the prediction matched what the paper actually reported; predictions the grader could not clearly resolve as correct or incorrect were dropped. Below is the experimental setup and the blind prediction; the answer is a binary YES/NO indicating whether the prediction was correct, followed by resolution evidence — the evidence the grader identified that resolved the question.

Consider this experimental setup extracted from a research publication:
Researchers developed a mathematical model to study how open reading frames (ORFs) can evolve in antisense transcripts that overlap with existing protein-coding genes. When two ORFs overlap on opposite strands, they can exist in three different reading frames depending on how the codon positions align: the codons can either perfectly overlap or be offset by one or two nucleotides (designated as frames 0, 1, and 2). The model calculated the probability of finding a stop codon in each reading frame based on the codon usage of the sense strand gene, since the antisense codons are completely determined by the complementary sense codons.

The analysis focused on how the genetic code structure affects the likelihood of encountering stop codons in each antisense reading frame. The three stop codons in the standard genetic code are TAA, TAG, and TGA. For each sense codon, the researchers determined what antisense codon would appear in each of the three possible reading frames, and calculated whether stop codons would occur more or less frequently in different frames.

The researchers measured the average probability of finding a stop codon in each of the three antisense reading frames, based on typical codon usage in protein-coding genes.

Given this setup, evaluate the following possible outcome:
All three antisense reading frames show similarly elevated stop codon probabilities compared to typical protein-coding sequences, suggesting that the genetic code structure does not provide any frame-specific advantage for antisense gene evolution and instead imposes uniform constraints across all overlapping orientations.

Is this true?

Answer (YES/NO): NO